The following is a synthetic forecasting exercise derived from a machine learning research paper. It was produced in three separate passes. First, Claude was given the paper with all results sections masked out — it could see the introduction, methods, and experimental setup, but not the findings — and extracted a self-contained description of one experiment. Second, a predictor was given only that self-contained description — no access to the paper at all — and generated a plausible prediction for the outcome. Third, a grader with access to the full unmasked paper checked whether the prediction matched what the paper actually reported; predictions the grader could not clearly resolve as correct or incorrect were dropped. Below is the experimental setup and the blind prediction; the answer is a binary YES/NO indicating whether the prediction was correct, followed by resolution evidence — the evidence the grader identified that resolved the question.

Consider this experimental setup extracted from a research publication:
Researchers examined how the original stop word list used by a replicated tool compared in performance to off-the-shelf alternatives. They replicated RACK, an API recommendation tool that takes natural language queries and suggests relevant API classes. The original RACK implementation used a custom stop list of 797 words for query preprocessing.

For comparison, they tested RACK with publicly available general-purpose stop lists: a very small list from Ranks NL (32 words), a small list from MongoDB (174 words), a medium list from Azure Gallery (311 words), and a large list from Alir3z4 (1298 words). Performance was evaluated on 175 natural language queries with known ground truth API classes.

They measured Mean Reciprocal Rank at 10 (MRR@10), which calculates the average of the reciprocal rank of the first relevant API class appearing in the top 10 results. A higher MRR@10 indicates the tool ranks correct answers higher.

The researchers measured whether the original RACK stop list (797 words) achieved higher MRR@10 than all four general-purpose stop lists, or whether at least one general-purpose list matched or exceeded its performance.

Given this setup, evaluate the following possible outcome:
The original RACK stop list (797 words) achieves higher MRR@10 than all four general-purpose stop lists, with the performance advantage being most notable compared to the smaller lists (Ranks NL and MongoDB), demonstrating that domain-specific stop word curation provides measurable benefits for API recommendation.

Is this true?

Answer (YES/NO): NO